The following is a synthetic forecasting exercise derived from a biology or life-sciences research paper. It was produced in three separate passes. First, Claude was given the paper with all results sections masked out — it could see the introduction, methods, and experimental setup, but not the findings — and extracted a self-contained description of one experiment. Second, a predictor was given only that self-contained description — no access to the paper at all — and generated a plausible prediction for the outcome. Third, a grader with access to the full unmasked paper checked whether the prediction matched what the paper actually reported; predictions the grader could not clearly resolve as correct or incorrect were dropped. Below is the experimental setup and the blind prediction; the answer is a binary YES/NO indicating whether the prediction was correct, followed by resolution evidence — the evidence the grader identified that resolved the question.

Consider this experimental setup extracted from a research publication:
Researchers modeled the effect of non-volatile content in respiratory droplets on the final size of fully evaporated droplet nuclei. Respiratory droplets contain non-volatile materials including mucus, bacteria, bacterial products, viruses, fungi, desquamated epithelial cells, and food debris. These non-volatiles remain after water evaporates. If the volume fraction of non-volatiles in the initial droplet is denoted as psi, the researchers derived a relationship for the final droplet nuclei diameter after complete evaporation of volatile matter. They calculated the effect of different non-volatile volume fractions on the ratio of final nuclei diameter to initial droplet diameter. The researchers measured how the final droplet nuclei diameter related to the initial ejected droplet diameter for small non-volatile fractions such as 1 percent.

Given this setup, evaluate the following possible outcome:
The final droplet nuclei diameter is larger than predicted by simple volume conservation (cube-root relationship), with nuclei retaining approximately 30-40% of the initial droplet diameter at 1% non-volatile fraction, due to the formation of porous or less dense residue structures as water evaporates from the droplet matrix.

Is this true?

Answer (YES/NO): NO